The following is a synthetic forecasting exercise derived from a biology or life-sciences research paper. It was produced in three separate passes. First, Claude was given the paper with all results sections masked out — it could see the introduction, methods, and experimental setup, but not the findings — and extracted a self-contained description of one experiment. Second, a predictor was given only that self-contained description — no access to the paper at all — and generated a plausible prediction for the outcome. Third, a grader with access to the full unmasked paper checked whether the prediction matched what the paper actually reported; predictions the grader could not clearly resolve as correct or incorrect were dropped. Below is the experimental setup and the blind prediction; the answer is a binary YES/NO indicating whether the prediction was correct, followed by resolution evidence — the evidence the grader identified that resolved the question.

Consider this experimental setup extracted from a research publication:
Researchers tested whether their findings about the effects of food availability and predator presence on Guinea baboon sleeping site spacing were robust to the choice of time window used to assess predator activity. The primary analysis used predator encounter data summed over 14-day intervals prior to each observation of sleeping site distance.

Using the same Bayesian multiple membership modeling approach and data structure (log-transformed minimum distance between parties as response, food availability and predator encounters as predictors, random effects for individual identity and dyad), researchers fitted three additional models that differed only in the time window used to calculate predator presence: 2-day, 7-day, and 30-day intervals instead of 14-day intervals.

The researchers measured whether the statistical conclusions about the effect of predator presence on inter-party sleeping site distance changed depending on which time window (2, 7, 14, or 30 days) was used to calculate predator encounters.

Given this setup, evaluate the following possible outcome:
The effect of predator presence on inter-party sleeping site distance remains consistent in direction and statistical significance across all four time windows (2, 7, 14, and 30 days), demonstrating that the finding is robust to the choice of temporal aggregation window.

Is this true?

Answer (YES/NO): YES